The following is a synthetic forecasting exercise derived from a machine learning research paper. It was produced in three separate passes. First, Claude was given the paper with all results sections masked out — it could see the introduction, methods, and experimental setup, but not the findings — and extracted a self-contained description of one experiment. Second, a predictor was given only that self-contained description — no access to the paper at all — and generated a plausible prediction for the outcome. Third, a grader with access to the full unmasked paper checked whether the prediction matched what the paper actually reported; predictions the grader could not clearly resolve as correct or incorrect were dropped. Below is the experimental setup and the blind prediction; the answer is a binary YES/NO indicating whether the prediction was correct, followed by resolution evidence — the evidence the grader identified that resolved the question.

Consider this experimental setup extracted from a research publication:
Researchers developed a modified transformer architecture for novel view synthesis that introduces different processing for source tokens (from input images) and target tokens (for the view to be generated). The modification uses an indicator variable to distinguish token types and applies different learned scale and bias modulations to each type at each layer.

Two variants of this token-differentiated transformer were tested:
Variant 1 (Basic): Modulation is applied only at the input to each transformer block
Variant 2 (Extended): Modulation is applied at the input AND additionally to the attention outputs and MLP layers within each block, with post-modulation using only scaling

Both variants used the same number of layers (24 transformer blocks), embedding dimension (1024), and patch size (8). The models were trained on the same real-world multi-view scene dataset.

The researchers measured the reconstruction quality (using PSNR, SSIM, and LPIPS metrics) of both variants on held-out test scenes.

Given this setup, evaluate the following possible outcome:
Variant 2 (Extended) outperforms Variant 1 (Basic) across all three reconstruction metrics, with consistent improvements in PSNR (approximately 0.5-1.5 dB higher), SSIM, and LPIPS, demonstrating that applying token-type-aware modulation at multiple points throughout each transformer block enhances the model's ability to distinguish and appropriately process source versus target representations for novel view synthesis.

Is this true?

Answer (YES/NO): NO